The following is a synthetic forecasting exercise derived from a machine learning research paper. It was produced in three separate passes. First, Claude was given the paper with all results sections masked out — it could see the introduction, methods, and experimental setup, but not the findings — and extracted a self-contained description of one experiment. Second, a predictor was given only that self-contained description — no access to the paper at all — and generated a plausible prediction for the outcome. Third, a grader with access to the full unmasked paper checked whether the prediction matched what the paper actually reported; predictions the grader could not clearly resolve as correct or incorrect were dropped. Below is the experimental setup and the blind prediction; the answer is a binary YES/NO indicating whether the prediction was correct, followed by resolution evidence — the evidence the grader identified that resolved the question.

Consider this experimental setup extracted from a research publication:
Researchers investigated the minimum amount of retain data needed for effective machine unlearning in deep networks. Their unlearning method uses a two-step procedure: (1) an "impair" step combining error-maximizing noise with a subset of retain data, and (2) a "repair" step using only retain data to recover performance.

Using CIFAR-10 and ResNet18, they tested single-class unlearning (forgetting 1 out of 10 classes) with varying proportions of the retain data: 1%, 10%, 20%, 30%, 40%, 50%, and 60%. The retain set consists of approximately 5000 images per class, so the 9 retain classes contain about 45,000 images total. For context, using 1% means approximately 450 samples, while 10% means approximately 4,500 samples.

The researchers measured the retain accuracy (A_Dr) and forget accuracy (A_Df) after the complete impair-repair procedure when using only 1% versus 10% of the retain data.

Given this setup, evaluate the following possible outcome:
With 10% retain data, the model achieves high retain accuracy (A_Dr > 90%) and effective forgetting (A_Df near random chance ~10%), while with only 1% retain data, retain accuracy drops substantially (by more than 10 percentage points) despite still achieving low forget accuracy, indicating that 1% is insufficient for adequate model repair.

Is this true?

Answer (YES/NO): NO